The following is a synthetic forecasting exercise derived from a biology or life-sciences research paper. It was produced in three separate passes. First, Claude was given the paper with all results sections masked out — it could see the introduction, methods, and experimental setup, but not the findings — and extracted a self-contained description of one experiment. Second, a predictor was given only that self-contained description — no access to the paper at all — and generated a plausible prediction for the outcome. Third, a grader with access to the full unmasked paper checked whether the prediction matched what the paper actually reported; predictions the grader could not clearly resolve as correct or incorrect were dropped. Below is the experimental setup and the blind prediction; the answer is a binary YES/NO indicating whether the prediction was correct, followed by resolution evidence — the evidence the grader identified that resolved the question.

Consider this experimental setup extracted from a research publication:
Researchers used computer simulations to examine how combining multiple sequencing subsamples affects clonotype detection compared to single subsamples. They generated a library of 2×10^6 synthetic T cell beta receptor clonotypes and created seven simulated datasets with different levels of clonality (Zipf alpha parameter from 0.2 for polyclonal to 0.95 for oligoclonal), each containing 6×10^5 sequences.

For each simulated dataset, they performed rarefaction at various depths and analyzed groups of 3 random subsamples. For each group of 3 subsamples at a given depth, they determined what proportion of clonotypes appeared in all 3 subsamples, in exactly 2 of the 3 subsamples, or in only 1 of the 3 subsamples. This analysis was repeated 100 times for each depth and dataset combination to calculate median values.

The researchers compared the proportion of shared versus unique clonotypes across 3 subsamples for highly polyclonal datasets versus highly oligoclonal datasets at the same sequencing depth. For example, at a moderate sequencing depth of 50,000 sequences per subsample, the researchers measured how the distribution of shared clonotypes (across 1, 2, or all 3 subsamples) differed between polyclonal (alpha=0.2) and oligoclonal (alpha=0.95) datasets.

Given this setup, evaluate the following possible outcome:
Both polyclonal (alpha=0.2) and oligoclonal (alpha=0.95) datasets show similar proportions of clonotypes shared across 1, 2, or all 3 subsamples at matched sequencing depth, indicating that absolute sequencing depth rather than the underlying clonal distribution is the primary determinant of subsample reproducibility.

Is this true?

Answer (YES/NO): NO